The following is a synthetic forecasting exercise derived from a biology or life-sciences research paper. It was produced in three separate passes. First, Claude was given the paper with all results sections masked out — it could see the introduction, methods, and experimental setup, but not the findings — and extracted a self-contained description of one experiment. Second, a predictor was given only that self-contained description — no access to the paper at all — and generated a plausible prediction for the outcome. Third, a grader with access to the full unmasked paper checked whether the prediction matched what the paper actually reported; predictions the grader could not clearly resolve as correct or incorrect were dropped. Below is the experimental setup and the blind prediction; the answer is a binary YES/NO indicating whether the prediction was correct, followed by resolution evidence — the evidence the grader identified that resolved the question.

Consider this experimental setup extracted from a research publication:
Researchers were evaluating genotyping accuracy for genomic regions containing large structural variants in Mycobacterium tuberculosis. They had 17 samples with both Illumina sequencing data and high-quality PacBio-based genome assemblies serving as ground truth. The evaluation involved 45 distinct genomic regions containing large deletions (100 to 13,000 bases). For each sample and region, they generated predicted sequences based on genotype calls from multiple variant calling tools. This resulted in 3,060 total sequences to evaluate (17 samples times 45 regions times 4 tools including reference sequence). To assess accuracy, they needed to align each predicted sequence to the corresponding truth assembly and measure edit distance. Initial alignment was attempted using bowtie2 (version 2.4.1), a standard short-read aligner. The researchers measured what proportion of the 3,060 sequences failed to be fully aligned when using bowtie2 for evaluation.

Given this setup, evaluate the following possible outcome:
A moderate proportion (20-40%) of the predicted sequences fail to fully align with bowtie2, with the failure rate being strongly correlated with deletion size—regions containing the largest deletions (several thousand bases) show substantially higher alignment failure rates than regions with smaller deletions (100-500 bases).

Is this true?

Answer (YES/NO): NO